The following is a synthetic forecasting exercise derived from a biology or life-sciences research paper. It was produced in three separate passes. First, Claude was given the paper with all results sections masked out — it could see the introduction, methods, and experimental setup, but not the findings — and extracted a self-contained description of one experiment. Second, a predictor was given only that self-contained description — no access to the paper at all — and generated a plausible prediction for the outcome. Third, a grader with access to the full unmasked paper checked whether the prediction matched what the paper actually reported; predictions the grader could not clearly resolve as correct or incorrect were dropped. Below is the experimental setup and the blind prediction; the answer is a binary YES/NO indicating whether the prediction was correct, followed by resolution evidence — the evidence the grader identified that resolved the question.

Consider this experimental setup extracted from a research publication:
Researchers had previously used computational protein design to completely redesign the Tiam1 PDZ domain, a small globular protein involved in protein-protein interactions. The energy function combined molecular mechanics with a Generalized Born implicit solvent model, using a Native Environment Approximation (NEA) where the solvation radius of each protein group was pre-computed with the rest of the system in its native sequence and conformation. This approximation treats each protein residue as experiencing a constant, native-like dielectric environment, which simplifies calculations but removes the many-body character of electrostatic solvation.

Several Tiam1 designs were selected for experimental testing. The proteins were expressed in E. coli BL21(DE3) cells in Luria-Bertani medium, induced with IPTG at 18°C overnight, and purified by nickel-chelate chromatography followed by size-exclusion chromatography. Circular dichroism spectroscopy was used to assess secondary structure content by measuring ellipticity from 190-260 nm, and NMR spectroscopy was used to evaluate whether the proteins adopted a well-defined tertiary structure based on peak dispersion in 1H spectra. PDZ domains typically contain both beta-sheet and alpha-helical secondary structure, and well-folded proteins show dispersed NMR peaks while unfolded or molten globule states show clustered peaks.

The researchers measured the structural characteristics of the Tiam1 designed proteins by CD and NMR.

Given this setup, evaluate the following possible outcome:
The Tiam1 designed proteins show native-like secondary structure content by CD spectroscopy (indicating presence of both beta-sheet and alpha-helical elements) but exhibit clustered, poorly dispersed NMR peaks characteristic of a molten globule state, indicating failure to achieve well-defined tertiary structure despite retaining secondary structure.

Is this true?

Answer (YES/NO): NO